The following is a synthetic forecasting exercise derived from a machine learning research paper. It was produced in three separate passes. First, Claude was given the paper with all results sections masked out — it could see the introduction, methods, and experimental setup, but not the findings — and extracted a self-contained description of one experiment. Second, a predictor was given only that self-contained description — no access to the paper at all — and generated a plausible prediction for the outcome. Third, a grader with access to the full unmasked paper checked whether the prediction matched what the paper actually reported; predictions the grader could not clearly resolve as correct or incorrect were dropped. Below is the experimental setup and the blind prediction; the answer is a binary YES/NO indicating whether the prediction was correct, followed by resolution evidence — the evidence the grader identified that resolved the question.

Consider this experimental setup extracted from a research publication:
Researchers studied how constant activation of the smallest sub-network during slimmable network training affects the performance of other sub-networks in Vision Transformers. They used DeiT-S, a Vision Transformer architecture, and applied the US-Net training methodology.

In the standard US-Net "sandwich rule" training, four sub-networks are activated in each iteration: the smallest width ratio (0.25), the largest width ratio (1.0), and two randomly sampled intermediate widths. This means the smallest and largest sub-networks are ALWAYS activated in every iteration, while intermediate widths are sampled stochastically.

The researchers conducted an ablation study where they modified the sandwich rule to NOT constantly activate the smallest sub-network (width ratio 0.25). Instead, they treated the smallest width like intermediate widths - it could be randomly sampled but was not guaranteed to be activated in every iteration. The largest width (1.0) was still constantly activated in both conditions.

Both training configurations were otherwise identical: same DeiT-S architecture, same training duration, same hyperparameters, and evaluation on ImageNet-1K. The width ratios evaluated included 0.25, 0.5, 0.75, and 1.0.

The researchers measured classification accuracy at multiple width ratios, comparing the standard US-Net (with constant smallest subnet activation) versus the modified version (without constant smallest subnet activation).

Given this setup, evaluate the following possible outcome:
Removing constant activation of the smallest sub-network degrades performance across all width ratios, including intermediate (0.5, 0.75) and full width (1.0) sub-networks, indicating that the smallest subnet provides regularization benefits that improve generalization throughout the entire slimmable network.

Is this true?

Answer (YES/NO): NO